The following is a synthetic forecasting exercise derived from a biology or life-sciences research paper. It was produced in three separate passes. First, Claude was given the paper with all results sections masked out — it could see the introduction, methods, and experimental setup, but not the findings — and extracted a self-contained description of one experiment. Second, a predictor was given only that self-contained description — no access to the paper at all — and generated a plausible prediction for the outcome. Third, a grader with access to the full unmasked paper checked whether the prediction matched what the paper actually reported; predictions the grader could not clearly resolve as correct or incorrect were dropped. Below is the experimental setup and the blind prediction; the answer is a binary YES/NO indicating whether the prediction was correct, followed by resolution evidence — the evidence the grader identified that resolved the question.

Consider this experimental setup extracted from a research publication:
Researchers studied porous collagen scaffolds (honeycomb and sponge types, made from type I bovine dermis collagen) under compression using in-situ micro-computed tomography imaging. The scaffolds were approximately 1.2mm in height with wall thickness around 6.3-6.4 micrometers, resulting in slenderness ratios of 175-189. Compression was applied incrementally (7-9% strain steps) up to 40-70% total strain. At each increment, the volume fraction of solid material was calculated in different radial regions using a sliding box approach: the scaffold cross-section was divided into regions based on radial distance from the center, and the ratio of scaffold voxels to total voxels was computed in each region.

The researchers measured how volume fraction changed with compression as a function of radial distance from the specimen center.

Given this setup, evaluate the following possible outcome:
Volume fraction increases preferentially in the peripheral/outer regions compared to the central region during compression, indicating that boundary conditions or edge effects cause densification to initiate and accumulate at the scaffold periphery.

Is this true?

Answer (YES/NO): YES